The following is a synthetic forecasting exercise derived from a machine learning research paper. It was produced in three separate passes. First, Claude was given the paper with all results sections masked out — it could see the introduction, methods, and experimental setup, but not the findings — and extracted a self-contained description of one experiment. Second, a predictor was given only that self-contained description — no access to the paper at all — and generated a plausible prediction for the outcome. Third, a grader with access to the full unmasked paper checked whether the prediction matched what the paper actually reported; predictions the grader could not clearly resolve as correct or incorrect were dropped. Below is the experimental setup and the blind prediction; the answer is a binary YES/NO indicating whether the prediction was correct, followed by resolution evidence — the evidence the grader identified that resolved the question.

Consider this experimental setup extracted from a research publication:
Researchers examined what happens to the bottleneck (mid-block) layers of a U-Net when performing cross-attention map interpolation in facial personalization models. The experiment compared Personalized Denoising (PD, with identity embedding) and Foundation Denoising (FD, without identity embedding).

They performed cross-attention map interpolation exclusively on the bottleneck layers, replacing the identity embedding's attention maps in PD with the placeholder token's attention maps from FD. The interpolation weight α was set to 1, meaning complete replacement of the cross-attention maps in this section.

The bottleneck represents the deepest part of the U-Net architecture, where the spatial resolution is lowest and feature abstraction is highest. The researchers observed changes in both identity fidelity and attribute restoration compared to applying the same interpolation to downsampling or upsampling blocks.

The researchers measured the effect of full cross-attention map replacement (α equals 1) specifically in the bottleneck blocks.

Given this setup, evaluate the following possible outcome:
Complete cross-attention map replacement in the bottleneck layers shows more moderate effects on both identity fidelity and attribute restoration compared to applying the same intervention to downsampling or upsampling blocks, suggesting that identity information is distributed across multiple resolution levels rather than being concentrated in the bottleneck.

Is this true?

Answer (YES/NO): NO